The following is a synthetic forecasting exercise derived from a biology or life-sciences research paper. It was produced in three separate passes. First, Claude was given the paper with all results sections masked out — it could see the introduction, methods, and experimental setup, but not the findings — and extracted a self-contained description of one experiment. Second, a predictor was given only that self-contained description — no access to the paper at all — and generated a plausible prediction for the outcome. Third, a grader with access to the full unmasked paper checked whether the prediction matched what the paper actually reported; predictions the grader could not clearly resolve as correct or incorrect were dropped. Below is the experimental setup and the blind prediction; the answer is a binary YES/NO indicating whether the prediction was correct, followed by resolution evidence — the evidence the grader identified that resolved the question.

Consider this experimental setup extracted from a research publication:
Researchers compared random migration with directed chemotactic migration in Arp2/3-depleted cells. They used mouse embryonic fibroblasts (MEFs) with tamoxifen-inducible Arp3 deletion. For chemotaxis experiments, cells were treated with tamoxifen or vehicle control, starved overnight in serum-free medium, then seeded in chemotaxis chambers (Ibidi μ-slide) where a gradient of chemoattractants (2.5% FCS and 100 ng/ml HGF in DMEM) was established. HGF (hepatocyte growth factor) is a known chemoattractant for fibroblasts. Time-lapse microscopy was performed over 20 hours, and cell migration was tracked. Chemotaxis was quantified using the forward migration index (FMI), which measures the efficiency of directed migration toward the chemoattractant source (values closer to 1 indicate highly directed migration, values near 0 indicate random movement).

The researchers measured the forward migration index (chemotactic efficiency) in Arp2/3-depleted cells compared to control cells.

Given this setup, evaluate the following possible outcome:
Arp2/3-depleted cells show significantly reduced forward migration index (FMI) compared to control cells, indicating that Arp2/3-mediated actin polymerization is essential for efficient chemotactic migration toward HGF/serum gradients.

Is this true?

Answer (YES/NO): NO